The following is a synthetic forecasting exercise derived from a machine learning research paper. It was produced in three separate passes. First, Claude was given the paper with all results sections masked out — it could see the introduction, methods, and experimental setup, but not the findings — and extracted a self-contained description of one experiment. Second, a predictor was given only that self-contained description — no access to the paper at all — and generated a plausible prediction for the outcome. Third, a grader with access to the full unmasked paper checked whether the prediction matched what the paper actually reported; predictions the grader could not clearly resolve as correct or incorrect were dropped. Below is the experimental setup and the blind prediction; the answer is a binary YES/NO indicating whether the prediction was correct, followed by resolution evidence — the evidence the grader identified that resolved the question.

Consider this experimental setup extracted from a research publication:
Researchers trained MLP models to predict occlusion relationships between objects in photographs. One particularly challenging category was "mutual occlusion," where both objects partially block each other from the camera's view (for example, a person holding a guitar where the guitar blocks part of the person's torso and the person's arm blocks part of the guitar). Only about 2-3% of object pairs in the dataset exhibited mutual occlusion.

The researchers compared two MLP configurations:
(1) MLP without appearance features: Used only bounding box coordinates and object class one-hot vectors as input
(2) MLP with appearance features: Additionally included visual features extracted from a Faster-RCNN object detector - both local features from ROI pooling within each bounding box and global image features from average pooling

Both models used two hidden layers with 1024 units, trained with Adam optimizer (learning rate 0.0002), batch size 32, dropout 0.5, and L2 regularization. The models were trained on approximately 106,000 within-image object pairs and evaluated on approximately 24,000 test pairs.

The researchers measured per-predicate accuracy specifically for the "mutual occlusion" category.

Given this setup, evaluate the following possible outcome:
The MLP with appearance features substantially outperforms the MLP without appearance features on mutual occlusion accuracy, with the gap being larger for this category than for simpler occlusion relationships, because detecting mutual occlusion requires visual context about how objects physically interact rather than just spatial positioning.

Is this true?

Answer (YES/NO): YES